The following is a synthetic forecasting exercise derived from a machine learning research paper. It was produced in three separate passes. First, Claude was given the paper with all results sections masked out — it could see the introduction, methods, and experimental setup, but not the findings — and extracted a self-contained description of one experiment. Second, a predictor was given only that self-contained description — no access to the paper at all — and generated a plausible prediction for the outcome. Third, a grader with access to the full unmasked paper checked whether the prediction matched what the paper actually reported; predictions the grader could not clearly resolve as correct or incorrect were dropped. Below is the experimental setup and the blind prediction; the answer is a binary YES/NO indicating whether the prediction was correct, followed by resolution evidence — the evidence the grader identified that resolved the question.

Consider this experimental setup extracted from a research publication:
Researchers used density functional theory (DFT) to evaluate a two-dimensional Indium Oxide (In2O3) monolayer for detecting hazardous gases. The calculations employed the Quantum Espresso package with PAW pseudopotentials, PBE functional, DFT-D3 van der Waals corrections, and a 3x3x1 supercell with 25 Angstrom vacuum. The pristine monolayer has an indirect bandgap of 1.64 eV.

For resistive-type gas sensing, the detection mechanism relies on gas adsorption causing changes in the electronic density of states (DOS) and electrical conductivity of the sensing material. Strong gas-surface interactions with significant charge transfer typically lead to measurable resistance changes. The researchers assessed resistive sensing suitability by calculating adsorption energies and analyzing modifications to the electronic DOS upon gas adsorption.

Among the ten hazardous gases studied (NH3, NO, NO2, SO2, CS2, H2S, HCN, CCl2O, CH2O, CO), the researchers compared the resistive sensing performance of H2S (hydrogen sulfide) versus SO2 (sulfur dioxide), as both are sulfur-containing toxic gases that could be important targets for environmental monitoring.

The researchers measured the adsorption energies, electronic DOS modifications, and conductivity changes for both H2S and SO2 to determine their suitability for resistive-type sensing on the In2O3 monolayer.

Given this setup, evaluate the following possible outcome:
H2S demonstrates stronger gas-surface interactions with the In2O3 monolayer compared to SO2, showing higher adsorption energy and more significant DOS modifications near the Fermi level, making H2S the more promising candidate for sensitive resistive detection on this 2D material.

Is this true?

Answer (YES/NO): YES